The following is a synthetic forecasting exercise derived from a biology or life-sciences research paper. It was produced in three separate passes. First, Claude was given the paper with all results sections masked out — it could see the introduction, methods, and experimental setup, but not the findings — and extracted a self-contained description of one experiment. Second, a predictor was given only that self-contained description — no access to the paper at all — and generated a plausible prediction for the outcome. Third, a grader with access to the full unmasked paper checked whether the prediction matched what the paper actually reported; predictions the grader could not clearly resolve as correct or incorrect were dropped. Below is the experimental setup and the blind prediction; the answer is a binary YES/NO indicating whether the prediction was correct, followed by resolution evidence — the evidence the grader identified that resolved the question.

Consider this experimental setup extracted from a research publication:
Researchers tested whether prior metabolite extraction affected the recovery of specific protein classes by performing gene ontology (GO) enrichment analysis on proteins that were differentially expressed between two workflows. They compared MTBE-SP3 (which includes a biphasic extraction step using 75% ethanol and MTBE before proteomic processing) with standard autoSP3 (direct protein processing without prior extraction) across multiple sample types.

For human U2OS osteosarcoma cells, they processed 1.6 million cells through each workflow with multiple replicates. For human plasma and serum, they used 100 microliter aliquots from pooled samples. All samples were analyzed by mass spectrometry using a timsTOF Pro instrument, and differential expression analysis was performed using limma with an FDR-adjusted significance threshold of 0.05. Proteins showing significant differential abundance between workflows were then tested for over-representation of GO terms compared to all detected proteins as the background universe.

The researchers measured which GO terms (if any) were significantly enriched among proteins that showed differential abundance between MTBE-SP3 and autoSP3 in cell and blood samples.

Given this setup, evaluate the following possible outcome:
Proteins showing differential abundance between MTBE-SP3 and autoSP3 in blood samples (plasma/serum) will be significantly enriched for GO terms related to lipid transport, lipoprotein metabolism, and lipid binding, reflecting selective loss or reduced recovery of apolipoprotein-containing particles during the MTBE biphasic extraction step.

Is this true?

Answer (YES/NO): NO